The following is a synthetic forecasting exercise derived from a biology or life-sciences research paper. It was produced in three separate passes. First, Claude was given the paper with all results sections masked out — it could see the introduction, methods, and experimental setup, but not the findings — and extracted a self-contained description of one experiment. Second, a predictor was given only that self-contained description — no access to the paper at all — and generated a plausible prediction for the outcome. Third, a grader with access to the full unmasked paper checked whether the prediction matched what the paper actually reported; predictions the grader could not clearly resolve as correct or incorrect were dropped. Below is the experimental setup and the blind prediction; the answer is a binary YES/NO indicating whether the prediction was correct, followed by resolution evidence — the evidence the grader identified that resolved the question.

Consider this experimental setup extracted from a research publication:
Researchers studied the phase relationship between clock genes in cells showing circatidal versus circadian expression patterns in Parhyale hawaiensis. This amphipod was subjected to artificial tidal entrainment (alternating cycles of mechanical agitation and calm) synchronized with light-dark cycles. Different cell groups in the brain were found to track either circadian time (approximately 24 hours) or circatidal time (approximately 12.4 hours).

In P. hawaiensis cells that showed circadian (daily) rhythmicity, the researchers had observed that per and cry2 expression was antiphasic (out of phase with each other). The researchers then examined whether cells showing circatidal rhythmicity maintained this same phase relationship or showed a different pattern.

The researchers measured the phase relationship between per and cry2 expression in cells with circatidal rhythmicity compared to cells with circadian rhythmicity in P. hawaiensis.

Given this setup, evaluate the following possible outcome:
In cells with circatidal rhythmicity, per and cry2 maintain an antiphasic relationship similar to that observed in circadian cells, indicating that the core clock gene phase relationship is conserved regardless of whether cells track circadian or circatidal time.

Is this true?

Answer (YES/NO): NO